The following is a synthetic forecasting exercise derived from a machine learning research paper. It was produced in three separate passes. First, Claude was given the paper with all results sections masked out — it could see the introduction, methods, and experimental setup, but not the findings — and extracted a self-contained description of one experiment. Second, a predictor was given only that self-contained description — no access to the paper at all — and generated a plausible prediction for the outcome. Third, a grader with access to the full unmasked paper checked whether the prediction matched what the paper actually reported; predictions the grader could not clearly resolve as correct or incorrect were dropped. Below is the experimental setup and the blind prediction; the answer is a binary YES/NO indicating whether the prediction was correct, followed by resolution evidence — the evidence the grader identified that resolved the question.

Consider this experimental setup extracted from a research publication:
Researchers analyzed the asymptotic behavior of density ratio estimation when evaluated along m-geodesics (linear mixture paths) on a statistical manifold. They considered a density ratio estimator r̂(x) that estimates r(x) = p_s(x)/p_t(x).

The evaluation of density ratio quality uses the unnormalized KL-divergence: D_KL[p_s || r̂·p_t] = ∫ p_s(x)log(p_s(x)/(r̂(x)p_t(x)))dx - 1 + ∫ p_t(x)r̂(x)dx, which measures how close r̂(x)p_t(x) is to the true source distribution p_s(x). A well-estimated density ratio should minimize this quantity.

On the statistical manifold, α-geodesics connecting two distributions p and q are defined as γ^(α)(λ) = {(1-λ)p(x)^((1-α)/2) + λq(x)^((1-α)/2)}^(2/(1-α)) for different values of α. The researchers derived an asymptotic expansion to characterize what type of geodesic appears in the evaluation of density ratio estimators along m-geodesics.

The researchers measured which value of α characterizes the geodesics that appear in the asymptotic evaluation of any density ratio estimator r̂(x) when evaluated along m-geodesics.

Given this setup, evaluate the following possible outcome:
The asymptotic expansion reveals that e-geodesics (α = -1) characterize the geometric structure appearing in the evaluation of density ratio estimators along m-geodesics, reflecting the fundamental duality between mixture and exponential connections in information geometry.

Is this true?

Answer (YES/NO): NO